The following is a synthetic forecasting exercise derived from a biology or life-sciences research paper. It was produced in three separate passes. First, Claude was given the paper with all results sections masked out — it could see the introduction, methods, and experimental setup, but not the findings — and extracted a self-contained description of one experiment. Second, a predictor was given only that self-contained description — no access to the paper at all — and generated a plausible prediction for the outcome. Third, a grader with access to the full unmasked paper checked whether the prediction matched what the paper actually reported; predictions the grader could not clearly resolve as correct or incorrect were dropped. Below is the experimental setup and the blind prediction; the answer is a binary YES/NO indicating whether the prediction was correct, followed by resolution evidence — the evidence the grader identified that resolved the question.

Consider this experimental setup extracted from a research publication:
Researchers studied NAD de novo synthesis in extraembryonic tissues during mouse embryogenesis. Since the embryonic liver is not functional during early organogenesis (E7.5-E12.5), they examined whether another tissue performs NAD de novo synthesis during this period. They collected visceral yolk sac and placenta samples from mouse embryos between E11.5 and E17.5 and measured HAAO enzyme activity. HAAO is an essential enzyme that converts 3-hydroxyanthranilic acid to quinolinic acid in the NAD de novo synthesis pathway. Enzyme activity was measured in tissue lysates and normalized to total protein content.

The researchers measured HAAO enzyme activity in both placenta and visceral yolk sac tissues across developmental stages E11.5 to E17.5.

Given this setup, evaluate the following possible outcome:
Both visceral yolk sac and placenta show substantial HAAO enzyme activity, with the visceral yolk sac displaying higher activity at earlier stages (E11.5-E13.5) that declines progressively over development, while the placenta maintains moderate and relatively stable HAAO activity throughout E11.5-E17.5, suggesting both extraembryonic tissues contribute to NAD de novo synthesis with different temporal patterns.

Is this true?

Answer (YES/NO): NO